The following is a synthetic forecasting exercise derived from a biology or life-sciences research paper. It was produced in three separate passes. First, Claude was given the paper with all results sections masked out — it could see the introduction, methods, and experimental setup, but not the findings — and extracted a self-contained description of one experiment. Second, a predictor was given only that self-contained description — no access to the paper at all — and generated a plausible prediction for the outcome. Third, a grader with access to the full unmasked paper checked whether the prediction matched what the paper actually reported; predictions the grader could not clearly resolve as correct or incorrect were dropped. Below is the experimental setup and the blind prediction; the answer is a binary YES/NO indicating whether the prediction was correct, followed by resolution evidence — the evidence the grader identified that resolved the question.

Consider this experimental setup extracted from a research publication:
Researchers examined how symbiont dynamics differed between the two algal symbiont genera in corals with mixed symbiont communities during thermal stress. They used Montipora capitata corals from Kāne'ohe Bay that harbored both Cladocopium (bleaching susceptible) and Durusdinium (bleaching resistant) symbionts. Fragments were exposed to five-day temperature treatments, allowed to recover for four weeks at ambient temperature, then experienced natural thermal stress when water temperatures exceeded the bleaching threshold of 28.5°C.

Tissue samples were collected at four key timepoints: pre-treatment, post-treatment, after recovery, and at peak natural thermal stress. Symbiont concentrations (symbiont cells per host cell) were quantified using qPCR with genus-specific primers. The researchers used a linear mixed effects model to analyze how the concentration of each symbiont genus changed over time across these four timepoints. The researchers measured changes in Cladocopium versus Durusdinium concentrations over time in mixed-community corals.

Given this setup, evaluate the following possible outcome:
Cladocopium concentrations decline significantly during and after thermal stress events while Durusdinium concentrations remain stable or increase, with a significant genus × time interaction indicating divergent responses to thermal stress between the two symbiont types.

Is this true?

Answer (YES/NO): NO